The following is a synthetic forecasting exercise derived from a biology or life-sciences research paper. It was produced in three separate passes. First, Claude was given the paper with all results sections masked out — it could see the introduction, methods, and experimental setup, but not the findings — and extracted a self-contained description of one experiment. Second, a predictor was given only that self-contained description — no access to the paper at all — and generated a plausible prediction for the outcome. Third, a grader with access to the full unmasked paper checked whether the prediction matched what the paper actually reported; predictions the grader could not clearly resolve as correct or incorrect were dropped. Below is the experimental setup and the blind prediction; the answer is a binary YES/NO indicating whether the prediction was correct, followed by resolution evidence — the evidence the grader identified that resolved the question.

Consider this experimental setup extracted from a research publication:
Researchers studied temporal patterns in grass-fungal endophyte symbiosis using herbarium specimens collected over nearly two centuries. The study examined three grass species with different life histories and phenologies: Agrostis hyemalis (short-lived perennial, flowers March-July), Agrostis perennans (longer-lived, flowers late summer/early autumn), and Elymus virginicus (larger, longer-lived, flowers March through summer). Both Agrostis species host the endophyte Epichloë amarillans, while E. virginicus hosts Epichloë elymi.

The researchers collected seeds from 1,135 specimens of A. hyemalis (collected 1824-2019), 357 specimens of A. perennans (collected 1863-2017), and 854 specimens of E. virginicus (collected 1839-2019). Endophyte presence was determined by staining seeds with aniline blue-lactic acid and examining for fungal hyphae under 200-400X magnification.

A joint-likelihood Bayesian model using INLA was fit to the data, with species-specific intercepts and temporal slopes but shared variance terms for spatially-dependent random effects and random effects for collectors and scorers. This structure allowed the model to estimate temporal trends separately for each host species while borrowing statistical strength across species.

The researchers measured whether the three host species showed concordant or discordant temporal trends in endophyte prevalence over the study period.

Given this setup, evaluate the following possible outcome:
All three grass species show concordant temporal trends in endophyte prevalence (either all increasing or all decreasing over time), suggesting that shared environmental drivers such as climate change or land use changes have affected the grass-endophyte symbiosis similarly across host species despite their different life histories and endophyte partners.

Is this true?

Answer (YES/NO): YES